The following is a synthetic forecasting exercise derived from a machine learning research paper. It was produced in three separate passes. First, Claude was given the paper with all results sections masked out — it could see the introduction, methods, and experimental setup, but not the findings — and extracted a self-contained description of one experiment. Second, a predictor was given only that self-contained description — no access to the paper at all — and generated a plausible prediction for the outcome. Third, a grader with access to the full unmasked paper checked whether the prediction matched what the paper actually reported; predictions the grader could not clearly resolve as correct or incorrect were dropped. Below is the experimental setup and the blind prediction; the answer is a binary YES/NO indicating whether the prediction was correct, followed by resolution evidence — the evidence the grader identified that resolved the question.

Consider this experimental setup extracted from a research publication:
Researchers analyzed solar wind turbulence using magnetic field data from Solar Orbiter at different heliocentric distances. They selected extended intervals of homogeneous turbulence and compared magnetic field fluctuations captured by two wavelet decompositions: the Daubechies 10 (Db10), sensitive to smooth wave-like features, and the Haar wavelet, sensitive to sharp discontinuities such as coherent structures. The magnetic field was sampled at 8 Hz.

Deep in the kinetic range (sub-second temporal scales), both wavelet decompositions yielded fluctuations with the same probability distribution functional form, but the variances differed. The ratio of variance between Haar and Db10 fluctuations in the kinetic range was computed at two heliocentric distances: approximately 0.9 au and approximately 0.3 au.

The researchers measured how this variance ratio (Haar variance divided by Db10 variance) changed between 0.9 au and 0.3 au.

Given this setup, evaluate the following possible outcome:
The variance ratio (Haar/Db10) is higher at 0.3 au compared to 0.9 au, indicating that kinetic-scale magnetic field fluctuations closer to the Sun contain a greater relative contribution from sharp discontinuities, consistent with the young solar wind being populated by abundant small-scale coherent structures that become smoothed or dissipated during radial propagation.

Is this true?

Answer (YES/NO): NO